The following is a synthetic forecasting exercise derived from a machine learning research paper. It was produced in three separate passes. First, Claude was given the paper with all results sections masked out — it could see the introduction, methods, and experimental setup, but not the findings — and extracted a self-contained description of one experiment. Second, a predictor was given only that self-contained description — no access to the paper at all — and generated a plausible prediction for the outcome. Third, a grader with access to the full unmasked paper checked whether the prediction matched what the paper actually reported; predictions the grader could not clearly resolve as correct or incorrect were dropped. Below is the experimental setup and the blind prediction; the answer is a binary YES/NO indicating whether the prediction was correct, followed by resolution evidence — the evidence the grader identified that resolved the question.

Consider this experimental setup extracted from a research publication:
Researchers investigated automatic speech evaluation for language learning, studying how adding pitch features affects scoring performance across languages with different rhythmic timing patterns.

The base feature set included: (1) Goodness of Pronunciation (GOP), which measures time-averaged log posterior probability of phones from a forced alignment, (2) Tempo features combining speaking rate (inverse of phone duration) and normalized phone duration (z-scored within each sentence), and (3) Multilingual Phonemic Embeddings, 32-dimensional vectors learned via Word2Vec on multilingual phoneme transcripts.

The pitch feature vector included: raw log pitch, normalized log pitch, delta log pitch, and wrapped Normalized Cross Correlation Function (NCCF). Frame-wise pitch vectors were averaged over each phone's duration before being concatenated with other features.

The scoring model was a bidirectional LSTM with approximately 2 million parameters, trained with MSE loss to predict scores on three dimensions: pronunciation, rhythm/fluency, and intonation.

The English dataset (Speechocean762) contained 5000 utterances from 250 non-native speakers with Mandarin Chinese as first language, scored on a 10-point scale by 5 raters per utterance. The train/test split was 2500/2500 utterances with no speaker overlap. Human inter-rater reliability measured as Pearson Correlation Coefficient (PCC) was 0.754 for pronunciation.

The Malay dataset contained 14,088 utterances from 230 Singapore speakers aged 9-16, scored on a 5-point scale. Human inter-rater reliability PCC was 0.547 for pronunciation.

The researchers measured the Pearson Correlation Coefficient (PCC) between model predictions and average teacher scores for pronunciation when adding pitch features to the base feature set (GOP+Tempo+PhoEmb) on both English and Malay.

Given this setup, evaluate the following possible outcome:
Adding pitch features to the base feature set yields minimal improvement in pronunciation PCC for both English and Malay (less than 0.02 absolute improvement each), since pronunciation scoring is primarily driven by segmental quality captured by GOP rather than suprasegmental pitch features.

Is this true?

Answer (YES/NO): NO